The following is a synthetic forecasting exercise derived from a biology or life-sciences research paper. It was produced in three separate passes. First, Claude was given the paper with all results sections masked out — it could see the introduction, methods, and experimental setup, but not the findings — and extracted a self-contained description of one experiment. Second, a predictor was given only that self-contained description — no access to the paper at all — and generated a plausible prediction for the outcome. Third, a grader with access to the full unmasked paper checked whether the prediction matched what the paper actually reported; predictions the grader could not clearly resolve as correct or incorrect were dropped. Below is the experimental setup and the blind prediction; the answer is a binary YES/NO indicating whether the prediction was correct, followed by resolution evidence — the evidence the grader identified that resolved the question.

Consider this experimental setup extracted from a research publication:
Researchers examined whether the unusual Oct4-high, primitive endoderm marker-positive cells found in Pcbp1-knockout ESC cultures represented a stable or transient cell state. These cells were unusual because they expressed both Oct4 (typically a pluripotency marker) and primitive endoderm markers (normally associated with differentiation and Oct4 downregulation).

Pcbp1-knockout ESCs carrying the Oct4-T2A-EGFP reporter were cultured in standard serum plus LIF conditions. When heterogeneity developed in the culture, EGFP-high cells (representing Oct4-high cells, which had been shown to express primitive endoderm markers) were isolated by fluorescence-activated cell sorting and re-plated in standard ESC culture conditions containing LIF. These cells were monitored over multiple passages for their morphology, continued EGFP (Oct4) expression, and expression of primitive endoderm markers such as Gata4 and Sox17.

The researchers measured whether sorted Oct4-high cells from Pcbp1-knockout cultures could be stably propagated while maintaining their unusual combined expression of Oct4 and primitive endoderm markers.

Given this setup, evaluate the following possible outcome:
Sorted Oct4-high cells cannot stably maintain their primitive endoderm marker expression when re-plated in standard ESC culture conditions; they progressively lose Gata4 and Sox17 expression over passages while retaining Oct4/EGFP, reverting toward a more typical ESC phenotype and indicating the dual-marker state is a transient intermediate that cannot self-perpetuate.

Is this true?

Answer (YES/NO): NO